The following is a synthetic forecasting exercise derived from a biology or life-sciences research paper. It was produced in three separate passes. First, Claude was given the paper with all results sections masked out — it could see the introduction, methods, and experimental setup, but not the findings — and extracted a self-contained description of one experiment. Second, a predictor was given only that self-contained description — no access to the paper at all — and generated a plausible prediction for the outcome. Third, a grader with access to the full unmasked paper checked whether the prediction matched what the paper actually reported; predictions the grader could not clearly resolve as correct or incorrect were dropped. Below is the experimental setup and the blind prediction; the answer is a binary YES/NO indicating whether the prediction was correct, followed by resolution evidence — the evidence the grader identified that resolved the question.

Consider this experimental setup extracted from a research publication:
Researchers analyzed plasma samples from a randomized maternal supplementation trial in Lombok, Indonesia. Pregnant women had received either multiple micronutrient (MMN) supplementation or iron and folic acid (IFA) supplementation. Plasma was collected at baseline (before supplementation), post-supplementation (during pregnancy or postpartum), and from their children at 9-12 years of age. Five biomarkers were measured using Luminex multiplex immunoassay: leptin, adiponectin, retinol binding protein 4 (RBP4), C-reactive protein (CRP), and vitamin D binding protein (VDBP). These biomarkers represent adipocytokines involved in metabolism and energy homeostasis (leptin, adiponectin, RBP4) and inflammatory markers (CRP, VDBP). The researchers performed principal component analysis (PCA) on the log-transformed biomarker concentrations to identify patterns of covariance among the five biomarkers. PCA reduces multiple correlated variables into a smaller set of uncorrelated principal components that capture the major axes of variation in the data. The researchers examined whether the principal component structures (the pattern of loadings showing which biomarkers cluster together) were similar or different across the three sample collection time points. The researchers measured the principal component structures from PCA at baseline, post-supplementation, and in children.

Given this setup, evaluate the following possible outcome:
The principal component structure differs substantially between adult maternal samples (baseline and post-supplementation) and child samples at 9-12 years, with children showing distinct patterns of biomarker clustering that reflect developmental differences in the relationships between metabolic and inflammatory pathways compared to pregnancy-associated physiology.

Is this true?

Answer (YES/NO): NO